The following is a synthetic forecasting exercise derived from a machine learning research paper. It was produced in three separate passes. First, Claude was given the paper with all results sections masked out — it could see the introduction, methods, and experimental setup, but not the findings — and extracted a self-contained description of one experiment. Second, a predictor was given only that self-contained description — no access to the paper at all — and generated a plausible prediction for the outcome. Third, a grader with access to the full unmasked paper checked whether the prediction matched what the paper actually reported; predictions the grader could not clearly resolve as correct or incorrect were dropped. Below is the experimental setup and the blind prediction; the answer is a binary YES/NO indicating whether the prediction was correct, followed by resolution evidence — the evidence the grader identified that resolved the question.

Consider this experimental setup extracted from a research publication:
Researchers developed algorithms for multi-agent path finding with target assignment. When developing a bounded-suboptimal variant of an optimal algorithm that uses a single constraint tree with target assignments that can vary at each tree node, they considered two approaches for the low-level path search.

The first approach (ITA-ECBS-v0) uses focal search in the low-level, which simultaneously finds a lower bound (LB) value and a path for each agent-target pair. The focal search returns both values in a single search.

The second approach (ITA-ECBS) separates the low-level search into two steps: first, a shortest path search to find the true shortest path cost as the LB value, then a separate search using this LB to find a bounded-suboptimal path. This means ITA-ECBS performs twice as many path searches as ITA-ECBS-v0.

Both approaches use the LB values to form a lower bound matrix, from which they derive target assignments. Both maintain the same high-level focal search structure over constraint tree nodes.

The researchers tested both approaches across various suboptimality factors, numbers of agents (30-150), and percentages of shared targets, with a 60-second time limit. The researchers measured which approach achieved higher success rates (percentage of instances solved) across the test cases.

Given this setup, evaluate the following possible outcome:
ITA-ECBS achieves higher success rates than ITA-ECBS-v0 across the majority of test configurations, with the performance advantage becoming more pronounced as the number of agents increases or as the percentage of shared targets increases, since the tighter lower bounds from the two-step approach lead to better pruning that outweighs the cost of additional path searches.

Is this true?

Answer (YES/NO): NO